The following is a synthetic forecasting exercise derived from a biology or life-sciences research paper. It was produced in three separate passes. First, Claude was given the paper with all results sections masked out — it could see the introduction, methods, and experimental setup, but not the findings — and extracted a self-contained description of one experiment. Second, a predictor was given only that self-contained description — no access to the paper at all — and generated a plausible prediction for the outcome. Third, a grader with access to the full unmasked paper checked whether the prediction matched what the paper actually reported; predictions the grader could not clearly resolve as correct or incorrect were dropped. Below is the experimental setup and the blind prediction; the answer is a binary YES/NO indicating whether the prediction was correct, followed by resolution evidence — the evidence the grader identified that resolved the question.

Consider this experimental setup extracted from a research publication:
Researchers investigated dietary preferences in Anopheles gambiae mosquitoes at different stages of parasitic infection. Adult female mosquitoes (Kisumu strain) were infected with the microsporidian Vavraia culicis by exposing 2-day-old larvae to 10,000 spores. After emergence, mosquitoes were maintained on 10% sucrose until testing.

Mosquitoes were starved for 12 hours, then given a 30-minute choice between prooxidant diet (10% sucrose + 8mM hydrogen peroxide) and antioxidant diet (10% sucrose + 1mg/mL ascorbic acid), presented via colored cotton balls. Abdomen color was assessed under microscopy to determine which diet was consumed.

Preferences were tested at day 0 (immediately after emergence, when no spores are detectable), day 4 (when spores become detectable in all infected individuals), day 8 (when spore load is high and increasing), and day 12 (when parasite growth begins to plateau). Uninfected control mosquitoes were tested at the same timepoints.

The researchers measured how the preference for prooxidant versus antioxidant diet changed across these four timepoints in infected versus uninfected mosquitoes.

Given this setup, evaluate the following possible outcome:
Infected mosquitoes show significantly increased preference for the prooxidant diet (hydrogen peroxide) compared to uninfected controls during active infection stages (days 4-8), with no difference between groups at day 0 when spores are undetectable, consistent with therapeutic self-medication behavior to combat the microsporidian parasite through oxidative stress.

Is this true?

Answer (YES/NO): NO